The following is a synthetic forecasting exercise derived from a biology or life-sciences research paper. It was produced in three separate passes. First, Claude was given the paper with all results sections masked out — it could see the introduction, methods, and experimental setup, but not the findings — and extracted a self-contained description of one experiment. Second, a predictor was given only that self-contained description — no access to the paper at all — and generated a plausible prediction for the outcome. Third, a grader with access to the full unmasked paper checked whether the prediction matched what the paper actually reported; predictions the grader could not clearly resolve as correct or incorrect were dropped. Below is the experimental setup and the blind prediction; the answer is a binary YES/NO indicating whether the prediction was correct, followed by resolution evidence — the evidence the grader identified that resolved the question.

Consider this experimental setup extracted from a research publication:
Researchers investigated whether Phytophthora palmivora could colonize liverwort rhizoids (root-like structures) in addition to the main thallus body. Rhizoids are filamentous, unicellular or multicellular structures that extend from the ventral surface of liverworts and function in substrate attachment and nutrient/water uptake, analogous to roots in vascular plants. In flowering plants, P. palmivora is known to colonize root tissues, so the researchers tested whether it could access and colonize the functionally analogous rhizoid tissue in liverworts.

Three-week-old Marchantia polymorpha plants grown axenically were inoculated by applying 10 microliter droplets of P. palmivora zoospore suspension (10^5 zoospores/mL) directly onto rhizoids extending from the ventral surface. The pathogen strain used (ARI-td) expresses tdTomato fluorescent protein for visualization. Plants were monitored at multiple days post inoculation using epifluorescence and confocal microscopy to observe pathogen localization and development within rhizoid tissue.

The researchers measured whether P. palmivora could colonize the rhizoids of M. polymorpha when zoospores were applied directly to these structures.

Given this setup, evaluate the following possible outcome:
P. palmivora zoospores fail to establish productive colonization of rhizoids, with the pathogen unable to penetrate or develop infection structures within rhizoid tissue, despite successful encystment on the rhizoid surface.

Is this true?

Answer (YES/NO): NO